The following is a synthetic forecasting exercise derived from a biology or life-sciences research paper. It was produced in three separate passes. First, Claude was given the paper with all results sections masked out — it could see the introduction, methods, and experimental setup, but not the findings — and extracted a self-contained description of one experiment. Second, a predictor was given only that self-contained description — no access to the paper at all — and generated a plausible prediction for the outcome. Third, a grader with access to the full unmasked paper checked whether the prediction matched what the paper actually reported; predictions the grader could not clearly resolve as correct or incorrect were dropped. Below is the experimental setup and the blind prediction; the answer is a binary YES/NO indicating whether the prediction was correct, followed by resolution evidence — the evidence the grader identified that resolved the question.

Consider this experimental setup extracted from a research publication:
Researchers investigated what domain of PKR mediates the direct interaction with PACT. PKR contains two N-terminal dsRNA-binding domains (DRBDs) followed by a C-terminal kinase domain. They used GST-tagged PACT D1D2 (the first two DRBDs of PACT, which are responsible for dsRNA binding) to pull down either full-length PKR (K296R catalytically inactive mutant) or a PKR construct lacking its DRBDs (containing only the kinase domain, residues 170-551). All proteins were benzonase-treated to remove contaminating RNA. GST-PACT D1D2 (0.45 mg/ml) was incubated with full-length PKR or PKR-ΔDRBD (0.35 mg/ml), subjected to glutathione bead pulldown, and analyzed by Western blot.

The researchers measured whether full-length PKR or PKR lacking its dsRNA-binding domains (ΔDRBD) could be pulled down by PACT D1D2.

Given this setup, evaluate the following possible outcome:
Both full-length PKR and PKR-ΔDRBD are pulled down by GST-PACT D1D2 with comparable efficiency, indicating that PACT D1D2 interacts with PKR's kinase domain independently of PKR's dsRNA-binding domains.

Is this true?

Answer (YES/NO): NO